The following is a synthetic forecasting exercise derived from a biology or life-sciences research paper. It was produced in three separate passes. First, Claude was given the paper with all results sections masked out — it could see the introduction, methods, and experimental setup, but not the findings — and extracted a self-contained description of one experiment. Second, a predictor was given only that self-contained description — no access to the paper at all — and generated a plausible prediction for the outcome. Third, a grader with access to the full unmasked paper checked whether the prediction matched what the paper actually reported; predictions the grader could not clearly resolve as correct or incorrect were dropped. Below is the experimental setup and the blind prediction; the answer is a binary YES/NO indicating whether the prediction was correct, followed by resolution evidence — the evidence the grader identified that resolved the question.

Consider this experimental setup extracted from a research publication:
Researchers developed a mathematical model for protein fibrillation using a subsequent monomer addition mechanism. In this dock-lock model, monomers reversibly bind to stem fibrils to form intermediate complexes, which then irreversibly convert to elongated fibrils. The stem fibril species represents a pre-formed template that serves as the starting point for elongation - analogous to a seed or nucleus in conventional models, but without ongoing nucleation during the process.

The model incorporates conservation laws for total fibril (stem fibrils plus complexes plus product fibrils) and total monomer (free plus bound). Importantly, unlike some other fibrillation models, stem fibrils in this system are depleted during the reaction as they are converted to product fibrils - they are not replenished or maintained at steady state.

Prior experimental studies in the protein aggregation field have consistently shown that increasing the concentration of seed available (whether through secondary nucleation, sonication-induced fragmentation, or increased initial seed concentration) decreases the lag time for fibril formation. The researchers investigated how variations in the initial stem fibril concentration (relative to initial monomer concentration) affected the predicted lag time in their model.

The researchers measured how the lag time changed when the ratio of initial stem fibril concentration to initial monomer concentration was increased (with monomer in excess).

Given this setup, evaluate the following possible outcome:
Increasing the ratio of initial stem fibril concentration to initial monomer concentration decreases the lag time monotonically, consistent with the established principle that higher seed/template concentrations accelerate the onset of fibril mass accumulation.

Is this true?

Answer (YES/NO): NO